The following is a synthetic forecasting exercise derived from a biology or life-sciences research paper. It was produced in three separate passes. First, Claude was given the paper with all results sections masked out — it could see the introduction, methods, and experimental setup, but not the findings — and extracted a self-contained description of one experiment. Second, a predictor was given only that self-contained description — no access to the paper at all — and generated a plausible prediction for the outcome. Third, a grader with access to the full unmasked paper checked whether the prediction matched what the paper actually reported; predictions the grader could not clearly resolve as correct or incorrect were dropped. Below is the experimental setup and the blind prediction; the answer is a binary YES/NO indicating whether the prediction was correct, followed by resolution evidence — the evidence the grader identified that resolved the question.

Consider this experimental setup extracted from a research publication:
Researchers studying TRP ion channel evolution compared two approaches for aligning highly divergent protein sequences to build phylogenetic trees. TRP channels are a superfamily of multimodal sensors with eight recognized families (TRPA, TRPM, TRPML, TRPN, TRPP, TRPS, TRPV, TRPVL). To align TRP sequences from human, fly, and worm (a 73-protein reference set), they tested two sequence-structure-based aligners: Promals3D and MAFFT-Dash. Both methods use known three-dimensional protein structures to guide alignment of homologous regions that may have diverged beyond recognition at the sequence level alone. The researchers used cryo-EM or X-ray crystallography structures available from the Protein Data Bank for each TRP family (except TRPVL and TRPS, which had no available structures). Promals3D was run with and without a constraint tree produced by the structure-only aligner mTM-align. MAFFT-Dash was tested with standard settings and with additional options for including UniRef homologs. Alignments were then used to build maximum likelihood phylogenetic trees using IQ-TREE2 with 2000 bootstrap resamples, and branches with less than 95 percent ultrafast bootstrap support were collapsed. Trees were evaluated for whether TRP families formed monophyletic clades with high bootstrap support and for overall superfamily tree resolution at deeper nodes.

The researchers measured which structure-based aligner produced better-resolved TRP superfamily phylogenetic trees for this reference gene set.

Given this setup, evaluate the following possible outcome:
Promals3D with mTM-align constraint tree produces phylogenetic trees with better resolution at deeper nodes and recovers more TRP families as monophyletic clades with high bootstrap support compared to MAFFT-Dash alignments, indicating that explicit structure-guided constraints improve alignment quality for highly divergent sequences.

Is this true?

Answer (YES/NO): NO